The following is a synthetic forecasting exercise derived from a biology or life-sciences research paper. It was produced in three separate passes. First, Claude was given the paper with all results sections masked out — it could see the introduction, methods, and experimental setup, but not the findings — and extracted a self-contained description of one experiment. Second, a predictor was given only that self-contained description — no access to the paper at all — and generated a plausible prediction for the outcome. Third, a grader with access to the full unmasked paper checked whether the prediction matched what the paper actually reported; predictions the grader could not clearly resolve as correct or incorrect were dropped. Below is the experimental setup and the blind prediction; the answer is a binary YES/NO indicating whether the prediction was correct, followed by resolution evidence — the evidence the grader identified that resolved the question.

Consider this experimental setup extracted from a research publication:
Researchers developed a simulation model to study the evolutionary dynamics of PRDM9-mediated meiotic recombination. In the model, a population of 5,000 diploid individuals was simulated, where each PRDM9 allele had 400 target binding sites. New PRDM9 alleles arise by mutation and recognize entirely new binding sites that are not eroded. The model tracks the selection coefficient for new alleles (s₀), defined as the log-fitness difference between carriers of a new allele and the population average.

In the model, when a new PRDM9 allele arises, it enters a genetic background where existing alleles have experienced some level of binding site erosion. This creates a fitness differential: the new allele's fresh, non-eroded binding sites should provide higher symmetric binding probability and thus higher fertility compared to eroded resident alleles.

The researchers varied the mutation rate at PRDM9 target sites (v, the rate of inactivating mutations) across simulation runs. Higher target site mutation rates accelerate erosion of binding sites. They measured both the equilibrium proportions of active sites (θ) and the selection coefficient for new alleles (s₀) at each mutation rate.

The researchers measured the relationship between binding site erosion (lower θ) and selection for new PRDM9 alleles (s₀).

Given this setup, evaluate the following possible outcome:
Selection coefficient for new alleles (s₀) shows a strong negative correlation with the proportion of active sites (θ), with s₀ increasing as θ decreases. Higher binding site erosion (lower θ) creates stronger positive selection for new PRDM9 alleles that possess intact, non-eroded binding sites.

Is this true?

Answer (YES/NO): YES